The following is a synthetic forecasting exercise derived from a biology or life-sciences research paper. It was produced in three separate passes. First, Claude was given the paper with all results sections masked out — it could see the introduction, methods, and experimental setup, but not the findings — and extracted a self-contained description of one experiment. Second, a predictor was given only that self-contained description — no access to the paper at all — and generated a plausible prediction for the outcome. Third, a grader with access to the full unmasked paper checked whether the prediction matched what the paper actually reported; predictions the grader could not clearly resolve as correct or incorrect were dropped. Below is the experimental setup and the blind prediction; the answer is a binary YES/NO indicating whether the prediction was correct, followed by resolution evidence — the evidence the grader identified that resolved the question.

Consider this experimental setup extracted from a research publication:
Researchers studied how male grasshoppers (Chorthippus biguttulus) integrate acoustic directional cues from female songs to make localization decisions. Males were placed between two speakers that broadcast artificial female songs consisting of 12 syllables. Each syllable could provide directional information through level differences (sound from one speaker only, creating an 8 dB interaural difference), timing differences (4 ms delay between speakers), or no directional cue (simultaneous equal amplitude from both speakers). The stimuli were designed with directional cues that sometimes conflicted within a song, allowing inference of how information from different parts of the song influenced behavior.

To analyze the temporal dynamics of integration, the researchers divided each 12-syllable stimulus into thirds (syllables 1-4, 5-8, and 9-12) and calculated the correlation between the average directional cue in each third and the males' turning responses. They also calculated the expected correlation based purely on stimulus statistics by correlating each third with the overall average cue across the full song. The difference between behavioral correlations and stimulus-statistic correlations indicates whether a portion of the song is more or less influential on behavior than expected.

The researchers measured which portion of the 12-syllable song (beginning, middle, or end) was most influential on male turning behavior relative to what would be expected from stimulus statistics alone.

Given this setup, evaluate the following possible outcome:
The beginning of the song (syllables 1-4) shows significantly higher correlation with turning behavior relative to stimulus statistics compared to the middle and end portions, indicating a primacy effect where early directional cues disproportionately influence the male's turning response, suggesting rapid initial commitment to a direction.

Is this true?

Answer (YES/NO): YES